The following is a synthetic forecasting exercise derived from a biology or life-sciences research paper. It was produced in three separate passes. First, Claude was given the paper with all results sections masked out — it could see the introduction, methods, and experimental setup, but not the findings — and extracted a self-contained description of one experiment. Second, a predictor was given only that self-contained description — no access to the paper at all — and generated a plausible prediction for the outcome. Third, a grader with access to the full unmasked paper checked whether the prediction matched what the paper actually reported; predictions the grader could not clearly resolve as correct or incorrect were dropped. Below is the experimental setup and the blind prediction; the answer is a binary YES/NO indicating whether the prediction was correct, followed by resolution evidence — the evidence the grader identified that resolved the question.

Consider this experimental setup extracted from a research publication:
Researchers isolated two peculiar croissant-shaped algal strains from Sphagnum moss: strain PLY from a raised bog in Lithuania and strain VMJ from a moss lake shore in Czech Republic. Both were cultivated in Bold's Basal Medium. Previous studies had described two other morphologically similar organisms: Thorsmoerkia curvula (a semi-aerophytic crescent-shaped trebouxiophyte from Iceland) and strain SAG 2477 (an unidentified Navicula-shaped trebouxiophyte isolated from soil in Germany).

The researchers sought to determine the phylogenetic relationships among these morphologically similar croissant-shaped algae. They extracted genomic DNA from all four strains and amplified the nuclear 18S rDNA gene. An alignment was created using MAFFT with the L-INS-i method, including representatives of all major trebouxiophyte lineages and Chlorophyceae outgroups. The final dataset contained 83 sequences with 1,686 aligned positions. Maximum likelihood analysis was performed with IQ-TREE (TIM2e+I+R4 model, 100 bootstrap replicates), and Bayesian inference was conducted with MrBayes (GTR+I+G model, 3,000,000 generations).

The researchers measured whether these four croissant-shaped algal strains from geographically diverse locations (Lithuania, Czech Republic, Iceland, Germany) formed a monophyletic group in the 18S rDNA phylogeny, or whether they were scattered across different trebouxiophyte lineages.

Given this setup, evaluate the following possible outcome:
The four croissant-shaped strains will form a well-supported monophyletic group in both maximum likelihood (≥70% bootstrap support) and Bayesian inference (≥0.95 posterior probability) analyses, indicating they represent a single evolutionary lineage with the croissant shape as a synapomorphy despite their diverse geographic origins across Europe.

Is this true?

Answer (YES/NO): YES